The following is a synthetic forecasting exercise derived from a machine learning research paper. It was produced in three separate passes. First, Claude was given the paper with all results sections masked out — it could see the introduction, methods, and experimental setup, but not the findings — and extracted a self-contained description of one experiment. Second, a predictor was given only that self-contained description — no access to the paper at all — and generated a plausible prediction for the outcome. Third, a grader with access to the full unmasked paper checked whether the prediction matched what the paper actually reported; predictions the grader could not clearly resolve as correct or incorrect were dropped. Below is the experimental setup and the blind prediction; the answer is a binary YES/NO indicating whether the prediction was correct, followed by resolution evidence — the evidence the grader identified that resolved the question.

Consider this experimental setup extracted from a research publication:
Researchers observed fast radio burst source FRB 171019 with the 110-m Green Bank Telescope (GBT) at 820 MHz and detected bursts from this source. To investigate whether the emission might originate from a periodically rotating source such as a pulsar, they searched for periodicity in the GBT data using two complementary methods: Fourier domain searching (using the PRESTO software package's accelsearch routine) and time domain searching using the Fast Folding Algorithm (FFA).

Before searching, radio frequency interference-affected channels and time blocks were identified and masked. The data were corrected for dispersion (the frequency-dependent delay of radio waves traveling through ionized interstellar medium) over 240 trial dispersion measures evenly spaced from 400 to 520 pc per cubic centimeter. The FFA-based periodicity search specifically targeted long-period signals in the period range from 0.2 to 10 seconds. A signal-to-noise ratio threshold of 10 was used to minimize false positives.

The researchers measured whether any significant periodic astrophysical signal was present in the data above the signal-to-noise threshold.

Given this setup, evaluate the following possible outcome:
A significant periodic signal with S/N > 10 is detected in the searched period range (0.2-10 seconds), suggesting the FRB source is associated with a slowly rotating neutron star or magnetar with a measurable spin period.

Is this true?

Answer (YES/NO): NO